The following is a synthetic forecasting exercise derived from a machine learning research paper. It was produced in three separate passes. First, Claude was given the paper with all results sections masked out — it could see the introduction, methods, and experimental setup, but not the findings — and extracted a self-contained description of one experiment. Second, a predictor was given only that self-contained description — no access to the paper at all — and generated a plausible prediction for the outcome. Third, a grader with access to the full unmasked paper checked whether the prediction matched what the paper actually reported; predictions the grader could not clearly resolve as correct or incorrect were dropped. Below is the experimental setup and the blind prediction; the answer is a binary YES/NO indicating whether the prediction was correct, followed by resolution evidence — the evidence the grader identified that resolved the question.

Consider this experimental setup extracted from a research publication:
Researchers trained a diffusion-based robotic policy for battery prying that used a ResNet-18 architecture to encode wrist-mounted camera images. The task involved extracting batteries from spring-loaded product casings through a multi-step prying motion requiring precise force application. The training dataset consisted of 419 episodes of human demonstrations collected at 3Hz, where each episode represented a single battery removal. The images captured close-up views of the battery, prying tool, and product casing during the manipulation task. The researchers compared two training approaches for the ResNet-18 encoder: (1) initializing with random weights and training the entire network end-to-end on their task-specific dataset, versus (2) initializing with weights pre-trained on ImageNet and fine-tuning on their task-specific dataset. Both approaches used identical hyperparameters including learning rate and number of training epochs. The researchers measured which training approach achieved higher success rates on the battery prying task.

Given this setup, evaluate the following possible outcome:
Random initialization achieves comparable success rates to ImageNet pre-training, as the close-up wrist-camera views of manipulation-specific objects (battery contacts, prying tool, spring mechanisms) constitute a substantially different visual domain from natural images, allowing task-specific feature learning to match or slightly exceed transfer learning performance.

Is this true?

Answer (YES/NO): YES